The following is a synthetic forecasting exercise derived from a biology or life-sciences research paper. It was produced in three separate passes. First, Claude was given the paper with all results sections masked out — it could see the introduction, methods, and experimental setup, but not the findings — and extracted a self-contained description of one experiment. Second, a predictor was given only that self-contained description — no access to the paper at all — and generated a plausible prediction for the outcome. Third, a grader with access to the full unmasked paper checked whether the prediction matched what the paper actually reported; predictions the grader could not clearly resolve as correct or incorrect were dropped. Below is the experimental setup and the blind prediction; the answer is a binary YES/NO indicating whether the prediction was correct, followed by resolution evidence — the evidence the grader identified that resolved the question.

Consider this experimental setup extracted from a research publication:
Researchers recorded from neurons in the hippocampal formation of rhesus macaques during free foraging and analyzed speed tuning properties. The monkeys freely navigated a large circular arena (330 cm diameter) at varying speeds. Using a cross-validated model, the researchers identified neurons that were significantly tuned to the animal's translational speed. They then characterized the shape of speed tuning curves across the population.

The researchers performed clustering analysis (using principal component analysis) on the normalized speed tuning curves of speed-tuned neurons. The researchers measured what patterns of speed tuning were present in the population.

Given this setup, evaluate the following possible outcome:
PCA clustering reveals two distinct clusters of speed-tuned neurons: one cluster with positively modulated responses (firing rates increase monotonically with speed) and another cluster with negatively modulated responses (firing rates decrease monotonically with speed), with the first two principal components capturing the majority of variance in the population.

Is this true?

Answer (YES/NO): YES